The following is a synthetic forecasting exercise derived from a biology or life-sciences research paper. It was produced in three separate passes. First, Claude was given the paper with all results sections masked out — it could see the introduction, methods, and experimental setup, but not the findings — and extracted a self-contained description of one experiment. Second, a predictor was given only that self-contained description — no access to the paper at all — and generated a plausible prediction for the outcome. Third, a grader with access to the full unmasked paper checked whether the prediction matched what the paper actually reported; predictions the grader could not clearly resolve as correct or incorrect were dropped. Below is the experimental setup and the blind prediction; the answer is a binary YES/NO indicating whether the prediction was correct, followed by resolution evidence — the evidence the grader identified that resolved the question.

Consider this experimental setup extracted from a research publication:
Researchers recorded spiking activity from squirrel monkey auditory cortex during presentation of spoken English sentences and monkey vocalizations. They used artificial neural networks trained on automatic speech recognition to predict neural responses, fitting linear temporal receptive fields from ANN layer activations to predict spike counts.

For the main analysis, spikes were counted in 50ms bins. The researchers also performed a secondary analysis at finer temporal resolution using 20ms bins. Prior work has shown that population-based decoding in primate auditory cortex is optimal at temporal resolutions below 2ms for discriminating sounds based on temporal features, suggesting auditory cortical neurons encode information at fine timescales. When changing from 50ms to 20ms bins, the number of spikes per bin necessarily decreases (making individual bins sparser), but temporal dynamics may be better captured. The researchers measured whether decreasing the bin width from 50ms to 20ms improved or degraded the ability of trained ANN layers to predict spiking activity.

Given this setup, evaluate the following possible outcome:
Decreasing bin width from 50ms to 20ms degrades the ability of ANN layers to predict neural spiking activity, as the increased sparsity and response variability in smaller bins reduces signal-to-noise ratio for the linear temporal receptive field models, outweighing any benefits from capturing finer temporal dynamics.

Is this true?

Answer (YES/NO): NO